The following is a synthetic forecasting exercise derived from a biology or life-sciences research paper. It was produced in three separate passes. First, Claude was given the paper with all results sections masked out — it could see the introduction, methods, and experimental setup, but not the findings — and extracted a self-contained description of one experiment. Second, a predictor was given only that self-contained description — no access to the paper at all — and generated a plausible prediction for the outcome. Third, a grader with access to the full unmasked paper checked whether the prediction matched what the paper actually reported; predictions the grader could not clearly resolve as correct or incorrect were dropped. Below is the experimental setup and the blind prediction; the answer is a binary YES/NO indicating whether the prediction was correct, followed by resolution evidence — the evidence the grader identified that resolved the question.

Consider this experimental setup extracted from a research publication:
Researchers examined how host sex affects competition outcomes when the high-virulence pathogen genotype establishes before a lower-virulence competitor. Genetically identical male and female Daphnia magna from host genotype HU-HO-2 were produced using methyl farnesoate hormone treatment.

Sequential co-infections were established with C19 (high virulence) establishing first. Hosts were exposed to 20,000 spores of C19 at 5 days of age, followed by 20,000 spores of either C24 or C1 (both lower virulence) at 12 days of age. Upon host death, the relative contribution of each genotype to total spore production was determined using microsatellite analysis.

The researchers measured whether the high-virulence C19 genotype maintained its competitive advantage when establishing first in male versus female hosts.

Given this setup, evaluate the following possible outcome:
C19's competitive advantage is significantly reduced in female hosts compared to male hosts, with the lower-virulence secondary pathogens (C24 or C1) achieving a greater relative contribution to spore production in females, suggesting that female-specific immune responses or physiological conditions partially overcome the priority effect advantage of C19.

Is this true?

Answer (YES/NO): NO